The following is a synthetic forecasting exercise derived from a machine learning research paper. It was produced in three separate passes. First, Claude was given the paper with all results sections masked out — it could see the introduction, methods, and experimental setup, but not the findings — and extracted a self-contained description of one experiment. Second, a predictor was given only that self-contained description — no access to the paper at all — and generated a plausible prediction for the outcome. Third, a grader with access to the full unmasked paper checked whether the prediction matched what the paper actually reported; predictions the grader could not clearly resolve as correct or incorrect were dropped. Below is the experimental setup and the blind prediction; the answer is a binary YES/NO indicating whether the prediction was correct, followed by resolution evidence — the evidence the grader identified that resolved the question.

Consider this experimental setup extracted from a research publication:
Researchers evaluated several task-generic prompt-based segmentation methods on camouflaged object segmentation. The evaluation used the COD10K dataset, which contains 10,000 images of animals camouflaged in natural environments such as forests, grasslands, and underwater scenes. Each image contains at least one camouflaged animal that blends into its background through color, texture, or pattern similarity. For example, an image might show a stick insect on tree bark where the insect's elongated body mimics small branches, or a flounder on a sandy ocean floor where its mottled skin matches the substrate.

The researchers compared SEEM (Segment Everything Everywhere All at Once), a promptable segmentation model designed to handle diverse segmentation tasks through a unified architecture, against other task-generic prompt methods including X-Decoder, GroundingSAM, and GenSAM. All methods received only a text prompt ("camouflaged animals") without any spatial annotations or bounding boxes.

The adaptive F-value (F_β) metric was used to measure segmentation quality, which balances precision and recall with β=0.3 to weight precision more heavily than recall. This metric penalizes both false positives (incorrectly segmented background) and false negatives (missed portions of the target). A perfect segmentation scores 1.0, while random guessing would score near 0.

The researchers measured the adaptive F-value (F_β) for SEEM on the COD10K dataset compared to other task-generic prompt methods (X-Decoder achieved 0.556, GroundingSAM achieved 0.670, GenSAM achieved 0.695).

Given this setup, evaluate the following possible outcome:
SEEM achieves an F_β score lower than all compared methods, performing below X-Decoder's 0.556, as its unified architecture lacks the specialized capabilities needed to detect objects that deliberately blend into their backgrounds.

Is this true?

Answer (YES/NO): YES